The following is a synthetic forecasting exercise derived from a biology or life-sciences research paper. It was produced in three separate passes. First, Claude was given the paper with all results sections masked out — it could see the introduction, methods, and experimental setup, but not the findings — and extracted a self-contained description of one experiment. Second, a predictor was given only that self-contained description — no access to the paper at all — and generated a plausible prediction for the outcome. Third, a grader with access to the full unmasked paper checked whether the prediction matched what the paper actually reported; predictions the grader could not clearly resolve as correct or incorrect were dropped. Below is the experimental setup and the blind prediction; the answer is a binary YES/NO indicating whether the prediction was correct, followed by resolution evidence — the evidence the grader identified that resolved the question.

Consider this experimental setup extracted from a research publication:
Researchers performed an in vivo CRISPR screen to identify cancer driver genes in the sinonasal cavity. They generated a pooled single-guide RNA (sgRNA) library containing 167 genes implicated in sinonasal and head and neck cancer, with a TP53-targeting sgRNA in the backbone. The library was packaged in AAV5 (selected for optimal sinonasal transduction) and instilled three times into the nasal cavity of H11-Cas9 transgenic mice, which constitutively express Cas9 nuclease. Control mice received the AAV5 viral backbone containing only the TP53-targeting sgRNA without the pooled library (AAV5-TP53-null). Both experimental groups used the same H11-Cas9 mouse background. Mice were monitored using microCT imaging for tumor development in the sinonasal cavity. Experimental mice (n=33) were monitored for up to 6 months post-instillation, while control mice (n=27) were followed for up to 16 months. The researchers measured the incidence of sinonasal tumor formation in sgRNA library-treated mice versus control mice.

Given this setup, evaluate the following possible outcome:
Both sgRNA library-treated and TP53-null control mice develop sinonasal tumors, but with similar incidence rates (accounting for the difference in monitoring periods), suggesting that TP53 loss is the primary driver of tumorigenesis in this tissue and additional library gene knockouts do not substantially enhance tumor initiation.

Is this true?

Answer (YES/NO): NO